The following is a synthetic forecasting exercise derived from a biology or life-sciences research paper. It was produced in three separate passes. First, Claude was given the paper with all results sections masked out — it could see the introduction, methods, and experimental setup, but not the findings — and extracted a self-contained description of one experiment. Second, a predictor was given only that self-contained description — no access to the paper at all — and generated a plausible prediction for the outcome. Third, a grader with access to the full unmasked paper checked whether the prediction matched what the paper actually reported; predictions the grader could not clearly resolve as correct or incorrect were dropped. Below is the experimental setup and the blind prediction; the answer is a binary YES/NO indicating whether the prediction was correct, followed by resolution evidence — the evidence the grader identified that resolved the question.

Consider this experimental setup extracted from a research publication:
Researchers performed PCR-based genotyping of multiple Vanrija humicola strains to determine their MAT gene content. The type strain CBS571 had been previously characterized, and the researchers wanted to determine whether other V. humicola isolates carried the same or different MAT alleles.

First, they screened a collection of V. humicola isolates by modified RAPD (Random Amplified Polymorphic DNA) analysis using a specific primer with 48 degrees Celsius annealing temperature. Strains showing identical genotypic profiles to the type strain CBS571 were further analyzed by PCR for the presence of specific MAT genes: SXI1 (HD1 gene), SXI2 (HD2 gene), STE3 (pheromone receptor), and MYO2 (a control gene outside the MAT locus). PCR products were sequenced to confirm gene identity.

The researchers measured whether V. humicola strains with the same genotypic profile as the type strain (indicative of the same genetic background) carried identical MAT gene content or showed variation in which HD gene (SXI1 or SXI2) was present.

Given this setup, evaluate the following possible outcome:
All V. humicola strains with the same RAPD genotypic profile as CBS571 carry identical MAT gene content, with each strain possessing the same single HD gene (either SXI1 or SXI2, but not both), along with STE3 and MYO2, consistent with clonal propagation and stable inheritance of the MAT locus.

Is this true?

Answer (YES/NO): NO